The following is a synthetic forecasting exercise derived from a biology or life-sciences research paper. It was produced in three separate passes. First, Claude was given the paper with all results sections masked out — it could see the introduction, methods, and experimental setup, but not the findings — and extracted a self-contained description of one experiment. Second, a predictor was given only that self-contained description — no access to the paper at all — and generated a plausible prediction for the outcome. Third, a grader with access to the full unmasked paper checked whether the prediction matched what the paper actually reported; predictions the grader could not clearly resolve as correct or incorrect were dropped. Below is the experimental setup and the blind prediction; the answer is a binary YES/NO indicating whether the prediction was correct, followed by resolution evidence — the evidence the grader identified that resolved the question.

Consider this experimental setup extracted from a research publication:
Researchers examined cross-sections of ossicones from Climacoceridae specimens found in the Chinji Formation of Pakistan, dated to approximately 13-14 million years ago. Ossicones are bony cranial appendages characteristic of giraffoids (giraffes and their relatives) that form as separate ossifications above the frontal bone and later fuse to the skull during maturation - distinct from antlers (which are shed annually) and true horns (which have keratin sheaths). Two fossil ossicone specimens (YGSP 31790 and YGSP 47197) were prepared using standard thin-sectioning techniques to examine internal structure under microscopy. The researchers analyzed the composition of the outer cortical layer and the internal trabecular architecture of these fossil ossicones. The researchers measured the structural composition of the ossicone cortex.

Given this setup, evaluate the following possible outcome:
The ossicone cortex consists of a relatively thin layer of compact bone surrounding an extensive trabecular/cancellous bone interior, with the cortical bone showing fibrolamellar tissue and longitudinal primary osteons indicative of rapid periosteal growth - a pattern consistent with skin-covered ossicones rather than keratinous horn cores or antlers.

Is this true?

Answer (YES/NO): NO